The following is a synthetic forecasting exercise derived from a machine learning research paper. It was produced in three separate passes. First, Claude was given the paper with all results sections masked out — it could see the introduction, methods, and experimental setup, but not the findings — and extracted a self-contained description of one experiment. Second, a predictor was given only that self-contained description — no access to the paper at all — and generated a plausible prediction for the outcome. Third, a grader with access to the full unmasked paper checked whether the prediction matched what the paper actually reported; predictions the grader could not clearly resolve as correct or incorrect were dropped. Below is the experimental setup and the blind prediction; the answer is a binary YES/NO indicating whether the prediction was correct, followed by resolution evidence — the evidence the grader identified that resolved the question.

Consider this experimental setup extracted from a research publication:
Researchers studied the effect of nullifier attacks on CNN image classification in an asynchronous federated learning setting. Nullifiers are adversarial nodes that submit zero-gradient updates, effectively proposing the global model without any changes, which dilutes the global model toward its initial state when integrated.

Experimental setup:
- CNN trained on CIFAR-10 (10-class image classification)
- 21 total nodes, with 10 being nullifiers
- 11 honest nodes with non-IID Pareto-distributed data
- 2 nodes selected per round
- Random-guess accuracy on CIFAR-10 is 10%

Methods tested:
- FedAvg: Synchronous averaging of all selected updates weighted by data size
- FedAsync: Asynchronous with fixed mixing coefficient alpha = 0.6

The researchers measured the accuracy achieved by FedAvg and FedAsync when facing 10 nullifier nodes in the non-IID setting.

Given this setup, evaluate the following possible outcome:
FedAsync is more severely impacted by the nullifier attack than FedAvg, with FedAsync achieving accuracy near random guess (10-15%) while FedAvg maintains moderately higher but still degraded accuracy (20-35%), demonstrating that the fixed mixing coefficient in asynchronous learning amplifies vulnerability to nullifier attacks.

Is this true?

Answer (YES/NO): NO